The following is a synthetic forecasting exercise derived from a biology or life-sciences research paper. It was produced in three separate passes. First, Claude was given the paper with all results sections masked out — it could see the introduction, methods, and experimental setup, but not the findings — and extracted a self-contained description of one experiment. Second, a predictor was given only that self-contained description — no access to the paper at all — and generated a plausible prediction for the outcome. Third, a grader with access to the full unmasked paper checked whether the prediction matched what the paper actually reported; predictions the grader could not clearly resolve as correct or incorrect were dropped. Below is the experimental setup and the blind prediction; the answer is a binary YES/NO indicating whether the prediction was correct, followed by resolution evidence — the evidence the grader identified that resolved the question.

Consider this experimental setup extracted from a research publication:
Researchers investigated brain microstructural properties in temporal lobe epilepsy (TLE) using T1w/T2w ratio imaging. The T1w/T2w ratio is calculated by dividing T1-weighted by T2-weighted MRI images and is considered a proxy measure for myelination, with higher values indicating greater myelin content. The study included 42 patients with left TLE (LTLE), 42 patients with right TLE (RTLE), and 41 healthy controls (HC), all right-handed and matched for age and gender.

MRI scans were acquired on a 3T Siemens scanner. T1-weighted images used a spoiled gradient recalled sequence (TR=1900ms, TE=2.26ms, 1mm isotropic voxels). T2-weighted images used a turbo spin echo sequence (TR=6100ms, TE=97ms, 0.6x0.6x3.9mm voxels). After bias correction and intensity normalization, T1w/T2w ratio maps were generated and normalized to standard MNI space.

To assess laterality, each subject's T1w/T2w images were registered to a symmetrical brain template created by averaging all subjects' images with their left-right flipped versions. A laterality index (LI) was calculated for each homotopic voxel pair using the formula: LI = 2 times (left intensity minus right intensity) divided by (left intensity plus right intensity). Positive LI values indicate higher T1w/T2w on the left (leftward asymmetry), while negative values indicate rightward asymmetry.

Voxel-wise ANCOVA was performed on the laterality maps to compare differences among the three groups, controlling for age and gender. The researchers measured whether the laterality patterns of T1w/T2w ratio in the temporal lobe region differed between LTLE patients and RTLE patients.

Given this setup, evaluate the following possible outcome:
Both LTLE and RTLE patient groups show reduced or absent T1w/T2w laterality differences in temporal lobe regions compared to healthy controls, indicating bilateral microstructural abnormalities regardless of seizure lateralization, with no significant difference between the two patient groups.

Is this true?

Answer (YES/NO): NO